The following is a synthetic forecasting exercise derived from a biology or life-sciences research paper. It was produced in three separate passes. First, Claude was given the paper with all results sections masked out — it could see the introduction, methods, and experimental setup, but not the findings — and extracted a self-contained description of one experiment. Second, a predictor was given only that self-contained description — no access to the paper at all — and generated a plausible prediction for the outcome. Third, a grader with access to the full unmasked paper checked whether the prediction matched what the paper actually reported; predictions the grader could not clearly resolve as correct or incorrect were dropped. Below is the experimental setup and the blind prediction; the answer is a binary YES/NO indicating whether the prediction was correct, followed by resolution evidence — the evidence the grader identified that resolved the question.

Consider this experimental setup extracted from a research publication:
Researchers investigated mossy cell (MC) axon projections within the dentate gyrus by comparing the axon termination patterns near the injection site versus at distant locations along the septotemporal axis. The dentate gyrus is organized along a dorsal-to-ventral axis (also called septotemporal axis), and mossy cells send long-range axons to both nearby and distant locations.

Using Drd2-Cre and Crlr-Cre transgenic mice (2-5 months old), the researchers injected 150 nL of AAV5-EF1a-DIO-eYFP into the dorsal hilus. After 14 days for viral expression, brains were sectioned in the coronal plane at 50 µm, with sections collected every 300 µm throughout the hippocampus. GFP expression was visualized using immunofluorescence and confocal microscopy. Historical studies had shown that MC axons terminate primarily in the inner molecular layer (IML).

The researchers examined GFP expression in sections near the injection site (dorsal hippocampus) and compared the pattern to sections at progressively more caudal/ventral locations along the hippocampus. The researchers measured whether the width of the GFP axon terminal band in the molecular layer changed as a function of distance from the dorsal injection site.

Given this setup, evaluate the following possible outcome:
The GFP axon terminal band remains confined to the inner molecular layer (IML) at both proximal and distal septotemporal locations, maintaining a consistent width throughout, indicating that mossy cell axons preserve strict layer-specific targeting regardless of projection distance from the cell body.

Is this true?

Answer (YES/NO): NO